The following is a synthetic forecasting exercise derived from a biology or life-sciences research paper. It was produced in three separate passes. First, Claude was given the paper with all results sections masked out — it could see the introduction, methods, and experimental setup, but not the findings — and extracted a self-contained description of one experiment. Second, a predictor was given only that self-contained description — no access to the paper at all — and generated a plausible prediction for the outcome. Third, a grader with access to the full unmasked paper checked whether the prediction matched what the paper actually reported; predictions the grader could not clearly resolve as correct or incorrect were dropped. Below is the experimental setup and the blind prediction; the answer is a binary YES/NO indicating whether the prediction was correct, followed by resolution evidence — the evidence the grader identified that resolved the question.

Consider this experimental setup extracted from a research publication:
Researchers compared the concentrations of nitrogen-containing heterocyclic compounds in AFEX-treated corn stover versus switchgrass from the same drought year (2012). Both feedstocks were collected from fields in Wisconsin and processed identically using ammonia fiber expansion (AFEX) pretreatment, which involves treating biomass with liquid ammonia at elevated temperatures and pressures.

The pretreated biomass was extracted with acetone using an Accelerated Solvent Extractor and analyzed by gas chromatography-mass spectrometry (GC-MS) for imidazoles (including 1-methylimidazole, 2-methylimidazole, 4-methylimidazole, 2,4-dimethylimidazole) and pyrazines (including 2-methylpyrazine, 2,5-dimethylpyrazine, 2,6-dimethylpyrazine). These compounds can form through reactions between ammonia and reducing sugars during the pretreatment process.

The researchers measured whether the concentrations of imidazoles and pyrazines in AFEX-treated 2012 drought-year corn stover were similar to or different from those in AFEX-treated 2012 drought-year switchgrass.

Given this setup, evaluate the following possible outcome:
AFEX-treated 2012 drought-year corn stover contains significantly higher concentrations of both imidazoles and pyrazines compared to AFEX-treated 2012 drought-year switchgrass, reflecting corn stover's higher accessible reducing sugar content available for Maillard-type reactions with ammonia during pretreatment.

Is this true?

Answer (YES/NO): NO